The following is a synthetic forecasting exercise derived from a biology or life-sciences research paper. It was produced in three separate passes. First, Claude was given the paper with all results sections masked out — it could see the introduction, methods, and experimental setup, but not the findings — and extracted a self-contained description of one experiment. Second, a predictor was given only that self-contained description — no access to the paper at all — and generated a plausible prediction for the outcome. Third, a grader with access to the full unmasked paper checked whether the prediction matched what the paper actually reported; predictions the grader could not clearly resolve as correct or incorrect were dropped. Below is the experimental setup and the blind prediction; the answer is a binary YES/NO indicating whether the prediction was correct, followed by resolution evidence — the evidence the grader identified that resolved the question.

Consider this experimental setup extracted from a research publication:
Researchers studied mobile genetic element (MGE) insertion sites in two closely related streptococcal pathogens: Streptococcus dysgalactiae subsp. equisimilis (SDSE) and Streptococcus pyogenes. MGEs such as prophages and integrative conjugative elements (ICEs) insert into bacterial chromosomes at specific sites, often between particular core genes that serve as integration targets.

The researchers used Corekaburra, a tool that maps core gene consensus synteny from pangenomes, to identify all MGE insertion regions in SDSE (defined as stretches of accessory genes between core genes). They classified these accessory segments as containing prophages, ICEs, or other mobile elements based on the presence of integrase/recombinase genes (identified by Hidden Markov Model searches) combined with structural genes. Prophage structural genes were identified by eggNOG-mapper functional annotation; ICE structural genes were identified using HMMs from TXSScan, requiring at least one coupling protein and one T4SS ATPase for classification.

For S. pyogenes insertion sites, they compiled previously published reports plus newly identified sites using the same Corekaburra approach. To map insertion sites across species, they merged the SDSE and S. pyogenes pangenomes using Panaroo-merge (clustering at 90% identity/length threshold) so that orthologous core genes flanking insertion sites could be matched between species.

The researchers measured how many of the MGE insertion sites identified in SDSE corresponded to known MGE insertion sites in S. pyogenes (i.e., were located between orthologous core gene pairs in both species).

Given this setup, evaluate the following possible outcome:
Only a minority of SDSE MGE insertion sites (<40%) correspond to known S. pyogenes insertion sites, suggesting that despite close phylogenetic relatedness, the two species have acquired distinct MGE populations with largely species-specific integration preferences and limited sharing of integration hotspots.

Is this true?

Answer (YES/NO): YES